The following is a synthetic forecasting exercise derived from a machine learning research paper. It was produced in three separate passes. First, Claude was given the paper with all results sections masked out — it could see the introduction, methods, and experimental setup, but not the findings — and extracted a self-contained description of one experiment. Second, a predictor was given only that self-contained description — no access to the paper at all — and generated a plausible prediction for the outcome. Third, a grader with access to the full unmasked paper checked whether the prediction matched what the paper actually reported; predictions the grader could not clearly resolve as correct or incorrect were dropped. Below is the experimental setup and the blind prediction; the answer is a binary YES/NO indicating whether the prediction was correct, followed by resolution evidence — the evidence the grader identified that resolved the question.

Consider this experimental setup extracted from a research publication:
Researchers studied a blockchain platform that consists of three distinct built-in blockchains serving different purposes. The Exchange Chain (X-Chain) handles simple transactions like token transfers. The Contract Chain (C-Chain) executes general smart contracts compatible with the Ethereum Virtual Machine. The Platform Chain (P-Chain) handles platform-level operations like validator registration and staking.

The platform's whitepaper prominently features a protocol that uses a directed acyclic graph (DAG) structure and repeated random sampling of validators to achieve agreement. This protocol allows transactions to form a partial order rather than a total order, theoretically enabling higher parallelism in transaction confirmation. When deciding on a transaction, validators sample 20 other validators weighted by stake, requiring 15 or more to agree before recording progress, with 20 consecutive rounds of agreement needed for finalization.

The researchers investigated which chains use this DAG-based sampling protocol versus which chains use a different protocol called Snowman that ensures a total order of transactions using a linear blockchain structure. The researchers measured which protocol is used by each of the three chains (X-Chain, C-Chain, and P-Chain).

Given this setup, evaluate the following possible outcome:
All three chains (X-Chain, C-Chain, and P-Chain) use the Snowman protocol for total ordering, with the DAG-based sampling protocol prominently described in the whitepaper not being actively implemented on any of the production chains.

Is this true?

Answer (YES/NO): NO